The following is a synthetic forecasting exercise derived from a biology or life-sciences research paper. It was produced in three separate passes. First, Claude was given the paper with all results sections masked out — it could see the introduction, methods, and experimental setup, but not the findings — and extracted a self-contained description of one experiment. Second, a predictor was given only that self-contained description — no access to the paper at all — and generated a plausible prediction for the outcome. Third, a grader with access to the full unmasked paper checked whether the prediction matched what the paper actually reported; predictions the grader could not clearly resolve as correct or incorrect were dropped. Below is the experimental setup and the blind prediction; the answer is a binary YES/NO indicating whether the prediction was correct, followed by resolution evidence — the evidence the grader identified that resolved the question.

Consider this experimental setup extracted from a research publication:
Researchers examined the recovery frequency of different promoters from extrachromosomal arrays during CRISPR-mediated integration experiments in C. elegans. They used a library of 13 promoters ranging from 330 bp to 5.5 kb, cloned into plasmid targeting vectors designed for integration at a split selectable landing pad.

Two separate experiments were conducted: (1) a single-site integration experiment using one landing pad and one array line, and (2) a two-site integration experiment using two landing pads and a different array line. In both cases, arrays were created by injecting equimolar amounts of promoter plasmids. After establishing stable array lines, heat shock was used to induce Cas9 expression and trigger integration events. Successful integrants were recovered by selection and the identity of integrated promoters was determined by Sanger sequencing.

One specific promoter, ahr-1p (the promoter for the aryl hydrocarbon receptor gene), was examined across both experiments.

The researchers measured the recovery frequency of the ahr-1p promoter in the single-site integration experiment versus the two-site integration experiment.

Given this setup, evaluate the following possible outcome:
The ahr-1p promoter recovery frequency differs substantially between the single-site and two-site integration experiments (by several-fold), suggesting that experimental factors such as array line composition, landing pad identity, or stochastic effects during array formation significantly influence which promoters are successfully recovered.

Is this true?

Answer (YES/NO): YES